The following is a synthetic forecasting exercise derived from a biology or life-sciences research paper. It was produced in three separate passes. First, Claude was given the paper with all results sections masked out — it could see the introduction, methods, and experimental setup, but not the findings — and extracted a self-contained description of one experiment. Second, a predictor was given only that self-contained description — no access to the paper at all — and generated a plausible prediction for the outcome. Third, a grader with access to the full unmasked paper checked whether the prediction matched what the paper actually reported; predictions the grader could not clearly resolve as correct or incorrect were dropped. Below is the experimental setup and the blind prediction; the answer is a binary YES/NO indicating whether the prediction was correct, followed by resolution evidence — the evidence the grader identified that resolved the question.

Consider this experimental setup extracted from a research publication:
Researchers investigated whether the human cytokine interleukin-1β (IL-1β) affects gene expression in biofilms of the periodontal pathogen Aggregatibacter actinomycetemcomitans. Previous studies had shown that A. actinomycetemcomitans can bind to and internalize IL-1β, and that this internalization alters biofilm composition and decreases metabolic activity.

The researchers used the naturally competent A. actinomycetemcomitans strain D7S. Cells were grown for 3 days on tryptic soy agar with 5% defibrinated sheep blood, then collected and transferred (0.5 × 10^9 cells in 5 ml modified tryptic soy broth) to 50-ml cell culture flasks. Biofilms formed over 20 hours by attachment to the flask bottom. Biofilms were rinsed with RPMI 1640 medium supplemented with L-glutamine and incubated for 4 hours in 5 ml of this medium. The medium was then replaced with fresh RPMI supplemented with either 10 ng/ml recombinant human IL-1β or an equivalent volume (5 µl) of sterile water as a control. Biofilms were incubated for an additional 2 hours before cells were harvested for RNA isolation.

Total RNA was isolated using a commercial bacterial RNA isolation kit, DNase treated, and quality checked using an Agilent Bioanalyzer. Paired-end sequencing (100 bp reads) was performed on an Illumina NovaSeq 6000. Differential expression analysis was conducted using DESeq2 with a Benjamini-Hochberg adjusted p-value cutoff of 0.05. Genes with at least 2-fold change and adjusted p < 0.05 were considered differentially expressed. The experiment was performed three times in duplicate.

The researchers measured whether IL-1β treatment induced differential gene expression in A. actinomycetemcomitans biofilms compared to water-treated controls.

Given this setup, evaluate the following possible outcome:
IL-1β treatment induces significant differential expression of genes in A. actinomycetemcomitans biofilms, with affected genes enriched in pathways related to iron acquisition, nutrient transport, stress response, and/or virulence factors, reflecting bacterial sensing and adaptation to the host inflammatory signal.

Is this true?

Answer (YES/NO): NO